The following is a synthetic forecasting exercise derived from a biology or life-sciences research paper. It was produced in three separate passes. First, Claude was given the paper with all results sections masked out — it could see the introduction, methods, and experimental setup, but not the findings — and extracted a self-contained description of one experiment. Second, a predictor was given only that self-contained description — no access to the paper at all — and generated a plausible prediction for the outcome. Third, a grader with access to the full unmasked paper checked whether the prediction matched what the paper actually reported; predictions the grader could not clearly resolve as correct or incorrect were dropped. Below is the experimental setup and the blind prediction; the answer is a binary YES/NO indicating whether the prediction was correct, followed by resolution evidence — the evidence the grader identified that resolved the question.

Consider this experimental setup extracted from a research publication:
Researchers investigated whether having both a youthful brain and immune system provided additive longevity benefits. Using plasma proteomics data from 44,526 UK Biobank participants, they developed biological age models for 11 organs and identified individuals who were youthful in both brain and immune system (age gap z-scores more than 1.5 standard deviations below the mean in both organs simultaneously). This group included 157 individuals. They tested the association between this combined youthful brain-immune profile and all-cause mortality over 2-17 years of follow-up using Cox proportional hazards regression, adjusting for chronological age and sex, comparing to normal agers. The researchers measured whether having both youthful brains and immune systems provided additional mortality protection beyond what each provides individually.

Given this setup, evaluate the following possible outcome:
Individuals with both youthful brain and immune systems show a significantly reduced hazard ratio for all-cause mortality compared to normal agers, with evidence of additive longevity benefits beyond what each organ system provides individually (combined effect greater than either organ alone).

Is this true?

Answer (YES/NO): YES